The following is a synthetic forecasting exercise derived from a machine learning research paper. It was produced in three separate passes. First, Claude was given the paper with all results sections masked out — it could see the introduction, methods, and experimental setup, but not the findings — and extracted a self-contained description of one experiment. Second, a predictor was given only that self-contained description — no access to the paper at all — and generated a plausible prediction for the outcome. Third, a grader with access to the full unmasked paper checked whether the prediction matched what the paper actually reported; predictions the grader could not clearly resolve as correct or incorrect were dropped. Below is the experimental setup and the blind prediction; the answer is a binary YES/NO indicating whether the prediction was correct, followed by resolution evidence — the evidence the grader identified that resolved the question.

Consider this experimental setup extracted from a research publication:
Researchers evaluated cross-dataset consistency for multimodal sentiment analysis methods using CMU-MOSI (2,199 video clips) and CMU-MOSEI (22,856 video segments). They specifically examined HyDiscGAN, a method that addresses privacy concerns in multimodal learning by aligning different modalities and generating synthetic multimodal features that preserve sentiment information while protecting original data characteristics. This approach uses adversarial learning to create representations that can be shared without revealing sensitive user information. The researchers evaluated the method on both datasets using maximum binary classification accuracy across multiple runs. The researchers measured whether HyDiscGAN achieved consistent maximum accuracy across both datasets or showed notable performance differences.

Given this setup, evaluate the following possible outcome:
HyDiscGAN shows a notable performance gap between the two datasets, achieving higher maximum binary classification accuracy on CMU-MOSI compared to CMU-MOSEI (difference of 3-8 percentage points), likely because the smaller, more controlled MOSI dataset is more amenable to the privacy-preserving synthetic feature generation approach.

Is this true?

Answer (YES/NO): NO